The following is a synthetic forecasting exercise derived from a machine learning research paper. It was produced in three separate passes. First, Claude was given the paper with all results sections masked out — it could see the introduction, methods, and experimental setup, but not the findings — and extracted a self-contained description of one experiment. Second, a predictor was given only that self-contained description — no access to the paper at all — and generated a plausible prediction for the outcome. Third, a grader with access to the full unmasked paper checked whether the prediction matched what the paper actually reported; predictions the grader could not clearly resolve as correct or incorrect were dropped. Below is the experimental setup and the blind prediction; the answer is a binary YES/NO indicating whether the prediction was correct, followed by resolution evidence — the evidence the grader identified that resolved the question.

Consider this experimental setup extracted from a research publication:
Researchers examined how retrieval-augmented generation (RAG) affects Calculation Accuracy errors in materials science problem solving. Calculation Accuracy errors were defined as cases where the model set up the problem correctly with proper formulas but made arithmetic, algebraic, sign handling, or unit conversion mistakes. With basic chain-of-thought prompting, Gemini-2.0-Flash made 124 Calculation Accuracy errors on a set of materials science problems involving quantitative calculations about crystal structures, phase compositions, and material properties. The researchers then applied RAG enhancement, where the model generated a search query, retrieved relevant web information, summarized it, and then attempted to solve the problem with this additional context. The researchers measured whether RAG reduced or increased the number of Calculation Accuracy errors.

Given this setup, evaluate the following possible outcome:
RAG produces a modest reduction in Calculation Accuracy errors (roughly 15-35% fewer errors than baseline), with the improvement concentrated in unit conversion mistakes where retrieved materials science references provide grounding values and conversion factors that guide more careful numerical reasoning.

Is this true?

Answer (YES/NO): NO